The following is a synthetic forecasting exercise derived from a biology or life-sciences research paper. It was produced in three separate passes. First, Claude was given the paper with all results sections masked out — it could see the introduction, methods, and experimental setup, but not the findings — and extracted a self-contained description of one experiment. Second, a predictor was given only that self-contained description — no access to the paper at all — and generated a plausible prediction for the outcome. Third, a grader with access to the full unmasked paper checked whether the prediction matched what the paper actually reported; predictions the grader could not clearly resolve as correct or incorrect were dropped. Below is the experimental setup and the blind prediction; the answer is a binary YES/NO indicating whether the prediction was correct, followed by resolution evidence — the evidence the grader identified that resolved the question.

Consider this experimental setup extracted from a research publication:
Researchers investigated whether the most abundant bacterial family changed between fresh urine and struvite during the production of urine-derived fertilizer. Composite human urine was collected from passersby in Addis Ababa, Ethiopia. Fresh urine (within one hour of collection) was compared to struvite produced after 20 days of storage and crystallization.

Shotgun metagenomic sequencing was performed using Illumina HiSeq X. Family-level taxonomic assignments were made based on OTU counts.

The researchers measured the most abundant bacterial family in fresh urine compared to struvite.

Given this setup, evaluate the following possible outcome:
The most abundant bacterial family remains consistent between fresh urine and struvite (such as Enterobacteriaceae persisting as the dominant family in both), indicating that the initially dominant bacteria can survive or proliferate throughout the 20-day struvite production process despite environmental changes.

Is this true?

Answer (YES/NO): NO